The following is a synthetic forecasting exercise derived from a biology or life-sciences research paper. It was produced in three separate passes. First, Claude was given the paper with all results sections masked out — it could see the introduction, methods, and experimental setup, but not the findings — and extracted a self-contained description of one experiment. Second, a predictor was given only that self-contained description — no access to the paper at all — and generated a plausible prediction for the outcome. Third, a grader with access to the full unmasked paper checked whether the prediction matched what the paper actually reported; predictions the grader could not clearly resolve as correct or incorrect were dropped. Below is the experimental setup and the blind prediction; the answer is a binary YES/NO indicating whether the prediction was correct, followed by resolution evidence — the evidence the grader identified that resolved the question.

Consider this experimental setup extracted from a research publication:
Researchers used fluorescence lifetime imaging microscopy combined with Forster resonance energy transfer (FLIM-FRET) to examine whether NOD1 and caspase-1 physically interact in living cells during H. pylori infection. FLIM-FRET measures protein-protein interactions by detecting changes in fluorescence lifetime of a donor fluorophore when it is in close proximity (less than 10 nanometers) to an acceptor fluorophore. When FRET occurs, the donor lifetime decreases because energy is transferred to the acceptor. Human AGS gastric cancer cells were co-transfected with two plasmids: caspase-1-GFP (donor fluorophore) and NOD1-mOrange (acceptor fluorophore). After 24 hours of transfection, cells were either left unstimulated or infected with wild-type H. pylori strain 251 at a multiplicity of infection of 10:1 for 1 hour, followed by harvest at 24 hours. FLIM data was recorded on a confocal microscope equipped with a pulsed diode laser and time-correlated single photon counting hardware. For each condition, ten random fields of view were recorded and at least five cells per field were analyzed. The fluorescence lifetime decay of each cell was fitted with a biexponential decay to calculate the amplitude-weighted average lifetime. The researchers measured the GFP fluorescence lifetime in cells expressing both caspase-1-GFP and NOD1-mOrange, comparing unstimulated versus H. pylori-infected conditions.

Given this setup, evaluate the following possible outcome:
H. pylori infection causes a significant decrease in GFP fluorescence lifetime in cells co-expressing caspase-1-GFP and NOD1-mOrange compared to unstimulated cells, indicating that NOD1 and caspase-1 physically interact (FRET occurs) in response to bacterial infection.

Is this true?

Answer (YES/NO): YES